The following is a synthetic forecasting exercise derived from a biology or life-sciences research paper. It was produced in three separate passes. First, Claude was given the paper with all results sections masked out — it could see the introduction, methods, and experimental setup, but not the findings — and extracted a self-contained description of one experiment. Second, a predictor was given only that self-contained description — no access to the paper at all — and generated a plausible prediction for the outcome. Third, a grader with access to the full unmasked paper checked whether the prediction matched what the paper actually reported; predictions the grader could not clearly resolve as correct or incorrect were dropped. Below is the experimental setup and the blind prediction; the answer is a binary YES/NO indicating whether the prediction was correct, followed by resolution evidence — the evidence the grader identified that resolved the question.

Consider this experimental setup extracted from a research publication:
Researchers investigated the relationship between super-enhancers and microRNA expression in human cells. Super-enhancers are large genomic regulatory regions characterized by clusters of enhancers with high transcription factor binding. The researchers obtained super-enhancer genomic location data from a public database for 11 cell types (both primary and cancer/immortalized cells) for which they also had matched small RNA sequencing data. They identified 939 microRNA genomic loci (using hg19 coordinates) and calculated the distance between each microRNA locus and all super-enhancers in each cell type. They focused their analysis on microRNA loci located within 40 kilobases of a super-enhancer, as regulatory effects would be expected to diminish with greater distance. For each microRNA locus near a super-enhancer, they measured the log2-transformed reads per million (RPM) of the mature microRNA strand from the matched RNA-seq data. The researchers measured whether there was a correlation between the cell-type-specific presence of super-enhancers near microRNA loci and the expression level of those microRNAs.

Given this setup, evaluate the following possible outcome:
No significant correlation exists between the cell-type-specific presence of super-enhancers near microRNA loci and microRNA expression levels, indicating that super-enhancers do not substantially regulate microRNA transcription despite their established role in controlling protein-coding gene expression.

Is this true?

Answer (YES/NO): NO